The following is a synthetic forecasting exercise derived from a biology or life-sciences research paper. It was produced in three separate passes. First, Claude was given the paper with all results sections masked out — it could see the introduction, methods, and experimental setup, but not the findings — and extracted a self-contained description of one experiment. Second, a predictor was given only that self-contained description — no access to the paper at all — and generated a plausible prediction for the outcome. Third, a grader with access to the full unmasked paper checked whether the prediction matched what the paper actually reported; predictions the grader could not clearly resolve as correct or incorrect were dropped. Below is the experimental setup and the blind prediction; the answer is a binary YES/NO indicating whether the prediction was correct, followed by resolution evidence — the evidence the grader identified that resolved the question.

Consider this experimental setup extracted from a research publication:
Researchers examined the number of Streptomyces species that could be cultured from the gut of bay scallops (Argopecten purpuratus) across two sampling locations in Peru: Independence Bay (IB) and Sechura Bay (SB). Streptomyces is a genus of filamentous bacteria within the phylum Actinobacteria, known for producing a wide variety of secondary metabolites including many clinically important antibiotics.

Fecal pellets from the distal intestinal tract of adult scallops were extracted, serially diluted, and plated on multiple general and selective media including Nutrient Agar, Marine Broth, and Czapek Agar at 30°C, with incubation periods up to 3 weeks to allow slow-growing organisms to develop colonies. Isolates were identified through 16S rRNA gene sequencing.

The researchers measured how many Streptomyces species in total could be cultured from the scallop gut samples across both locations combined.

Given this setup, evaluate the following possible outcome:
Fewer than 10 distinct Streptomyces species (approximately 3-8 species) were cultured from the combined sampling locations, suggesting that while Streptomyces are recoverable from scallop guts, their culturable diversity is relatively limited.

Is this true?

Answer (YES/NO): YES